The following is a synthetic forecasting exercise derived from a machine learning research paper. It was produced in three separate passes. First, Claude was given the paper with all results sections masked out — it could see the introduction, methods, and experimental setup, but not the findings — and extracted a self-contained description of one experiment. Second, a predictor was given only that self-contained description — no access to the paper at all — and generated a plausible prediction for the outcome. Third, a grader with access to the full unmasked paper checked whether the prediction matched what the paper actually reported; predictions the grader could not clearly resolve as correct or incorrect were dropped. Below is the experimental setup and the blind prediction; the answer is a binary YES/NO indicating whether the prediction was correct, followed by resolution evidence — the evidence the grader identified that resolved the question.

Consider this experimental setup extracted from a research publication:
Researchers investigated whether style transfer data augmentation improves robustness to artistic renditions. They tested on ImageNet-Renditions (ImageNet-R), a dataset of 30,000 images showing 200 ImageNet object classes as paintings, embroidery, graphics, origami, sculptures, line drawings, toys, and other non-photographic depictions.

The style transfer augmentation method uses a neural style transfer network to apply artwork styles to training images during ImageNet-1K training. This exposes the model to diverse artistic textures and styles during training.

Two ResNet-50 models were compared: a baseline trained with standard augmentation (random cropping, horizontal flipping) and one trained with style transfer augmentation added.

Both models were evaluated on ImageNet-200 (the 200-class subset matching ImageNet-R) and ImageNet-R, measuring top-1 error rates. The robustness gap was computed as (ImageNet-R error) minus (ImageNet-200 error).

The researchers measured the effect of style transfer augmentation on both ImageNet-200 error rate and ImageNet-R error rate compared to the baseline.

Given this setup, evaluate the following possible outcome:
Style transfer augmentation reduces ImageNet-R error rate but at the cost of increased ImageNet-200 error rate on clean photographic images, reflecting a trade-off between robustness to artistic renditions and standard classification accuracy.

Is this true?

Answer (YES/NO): YES